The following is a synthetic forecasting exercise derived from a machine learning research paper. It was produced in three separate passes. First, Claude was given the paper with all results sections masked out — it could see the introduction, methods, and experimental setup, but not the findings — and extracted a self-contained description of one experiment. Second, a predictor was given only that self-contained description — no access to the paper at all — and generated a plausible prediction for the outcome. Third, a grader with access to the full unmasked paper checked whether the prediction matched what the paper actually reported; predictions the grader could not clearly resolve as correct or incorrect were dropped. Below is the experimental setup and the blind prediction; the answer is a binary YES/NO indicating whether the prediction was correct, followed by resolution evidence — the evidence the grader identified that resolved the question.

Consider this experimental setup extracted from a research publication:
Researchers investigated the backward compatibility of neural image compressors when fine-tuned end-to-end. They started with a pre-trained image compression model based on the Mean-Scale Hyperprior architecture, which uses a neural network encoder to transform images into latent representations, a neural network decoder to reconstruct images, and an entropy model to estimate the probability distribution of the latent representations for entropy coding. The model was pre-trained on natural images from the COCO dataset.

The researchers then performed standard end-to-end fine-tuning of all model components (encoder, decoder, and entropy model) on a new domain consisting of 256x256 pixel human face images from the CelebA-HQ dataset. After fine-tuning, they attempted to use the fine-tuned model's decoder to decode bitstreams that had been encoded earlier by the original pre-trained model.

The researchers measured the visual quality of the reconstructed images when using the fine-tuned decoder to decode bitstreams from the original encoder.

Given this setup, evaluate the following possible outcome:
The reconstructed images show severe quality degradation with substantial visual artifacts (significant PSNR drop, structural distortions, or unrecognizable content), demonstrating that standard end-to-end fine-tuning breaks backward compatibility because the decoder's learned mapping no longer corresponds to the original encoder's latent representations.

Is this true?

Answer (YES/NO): YES